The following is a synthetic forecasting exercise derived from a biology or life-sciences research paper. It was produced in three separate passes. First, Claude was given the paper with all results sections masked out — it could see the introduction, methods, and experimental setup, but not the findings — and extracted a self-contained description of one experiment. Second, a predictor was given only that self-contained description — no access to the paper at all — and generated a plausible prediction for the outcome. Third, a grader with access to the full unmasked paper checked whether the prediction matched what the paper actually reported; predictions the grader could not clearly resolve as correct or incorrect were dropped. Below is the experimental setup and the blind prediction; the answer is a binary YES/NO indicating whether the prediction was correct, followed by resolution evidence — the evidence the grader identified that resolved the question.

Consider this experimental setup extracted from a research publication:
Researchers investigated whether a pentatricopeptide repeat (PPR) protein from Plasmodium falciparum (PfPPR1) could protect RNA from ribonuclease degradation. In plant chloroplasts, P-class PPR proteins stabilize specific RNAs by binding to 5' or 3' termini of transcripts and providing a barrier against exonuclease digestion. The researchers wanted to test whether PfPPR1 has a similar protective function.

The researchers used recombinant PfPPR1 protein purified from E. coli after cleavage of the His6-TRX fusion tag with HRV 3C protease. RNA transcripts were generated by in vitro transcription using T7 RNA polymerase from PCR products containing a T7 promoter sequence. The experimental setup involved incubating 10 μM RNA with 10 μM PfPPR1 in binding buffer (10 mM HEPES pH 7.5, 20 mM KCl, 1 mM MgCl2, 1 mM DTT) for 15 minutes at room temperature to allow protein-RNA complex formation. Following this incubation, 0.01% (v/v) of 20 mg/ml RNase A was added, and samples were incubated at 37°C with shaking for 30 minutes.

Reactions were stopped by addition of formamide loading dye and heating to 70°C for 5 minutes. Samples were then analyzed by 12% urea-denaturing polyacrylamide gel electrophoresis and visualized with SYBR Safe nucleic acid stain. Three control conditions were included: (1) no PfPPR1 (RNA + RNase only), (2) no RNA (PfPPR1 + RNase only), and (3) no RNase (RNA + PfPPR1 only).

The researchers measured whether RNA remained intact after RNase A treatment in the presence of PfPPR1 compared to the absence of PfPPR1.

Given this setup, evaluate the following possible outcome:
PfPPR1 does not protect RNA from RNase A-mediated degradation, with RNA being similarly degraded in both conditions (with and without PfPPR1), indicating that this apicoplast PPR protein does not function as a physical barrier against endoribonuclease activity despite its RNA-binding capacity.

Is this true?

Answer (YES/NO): NO